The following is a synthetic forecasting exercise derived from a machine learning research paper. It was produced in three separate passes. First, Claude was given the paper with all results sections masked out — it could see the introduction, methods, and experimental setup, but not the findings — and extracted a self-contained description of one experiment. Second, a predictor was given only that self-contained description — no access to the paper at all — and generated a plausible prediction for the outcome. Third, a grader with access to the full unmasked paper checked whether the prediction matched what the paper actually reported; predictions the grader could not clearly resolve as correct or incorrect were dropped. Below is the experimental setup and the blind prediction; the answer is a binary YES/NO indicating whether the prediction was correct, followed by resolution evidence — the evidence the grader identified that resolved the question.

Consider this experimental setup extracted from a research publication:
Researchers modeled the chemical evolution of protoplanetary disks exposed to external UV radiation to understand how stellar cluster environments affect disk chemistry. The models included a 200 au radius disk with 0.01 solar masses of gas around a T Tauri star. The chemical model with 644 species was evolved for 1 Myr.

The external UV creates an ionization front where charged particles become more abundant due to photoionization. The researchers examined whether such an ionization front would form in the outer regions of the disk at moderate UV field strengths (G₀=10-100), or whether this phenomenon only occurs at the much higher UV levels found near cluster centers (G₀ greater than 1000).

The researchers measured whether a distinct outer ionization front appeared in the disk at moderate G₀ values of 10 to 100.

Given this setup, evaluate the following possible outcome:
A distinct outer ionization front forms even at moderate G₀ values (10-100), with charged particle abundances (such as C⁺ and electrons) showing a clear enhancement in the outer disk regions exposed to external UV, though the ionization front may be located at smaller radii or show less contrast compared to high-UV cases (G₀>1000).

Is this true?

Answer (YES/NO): YES